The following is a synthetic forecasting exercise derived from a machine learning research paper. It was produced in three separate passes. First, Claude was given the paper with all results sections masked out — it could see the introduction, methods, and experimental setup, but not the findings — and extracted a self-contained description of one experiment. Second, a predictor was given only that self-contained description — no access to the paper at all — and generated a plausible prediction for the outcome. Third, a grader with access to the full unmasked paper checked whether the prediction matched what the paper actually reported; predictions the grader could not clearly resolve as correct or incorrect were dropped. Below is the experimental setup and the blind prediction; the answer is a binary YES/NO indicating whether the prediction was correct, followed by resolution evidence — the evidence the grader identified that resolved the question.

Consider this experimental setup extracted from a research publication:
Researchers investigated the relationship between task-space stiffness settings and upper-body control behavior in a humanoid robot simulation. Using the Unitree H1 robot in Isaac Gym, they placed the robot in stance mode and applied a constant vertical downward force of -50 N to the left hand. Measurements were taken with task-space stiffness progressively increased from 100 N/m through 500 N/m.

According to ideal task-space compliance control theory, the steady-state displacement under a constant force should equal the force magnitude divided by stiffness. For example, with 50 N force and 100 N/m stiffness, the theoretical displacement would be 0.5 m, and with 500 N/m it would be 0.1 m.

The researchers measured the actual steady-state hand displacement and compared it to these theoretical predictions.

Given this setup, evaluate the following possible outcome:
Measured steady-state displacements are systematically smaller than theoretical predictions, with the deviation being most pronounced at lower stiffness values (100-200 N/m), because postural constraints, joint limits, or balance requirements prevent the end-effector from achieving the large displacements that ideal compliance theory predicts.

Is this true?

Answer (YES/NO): YES